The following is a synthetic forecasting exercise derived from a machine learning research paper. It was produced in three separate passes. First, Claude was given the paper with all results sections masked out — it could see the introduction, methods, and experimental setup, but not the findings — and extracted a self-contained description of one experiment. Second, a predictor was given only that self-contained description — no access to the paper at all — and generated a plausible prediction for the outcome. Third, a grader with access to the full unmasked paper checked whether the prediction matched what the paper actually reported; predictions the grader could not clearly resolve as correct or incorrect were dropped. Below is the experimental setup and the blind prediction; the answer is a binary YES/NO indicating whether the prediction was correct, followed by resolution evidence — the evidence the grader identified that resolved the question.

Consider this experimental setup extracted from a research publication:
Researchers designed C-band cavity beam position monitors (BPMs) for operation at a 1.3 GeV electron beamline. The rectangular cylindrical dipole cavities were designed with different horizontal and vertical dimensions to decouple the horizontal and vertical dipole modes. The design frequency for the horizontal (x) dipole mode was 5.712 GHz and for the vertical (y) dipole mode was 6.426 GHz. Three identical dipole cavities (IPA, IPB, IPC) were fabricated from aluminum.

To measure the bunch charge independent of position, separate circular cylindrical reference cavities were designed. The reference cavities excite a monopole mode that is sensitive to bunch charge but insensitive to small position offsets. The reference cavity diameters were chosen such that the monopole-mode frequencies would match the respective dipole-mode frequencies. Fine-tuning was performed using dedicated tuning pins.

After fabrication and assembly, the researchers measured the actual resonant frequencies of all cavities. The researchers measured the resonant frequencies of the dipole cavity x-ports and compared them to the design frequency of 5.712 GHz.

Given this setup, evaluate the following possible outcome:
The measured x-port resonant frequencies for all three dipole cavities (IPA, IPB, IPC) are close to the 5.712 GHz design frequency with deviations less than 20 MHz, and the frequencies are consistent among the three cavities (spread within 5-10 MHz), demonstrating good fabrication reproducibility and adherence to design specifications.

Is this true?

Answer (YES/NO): YES